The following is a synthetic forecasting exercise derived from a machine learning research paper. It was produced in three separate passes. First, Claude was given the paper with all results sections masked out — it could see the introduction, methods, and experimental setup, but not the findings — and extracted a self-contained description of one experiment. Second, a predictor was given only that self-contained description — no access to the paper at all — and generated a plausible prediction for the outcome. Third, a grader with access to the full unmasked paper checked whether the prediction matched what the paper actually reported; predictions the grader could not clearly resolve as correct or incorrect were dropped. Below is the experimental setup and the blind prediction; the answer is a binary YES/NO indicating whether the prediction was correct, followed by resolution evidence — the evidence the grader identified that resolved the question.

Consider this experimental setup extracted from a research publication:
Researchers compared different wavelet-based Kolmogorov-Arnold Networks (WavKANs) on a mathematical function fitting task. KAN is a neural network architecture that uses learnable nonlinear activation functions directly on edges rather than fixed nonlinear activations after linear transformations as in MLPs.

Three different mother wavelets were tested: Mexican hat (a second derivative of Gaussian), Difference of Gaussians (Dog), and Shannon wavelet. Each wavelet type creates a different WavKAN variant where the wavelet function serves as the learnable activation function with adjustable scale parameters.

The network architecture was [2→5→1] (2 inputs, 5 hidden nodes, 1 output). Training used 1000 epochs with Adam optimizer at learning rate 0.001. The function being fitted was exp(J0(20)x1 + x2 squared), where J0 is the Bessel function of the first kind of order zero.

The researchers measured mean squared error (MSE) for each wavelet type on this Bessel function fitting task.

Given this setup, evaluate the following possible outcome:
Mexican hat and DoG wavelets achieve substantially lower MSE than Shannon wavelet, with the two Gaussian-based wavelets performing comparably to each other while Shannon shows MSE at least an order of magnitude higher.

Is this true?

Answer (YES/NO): NO